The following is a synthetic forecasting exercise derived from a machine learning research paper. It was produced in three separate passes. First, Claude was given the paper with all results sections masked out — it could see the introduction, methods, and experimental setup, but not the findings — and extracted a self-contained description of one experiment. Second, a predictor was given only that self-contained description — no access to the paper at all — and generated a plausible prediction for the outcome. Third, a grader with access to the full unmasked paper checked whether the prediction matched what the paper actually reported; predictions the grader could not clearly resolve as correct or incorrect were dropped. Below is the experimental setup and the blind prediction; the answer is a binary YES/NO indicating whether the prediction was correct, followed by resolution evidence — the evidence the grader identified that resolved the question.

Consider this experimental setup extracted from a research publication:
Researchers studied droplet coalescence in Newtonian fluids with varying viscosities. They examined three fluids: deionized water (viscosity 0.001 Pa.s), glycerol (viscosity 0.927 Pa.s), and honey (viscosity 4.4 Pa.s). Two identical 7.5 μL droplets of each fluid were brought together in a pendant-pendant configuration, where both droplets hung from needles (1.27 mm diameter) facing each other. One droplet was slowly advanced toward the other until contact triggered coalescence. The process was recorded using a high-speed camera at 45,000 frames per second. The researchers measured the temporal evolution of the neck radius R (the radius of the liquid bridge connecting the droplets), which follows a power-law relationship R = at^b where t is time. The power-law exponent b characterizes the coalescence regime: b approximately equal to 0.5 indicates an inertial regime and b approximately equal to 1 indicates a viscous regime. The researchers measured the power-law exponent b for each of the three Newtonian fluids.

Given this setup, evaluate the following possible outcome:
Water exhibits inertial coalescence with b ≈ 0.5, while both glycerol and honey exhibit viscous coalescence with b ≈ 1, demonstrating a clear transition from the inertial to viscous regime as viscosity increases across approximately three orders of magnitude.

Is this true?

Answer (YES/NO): NO